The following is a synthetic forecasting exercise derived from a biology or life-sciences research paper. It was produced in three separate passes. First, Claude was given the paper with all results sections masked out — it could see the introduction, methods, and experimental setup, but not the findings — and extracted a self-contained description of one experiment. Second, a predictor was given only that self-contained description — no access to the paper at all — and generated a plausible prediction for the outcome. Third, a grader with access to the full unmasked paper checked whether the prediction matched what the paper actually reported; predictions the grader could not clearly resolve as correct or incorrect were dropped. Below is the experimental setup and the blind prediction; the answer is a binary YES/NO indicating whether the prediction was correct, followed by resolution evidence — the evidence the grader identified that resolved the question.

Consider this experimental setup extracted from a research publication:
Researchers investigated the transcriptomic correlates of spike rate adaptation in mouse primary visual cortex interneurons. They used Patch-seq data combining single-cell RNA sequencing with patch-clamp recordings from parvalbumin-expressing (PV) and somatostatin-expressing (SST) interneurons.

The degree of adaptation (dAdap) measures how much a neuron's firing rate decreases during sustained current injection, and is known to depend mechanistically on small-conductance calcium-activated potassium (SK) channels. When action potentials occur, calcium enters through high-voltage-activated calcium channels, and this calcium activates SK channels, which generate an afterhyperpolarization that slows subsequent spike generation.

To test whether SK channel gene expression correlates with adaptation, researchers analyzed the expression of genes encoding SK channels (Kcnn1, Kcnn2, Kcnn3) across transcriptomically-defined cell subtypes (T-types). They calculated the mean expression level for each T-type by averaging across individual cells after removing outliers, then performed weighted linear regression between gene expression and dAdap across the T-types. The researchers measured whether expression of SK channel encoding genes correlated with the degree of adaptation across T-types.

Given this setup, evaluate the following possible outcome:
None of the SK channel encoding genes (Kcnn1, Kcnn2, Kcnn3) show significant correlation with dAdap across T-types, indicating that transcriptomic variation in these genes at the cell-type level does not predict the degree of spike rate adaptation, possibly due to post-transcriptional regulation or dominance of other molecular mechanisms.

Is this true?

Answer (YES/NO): YES